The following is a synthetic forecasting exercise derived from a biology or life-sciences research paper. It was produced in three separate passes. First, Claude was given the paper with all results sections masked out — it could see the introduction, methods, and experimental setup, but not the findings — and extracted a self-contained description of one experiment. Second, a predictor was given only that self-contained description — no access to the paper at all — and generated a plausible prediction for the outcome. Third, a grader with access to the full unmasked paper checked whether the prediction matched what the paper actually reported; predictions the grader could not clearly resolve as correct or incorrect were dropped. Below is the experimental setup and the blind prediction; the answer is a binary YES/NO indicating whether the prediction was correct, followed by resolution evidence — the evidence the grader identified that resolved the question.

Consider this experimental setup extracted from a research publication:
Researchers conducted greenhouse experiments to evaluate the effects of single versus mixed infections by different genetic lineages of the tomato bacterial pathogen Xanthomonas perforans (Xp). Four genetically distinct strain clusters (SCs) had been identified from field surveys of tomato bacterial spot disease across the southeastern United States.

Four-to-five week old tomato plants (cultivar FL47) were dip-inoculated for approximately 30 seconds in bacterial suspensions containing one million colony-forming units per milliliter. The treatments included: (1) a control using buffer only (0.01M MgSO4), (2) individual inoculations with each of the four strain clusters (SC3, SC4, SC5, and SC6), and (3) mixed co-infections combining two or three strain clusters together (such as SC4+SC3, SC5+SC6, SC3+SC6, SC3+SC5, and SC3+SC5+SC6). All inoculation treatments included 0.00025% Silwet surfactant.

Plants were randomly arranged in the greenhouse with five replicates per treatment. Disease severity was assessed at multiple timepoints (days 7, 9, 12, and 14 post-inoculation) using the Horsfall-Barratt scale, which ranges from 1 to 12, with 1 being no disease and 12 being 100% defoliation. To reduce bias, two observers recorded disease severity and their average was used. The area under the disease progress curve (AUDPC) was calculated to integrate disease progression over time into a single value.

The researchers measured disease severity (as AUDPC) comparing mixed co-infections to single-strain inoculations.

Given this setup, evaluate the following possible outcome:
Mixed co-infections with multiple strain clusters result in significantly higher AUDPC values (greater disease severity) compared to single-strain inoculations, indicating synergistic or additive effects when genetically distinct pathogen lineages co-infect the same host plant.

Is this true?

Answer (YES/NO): YES